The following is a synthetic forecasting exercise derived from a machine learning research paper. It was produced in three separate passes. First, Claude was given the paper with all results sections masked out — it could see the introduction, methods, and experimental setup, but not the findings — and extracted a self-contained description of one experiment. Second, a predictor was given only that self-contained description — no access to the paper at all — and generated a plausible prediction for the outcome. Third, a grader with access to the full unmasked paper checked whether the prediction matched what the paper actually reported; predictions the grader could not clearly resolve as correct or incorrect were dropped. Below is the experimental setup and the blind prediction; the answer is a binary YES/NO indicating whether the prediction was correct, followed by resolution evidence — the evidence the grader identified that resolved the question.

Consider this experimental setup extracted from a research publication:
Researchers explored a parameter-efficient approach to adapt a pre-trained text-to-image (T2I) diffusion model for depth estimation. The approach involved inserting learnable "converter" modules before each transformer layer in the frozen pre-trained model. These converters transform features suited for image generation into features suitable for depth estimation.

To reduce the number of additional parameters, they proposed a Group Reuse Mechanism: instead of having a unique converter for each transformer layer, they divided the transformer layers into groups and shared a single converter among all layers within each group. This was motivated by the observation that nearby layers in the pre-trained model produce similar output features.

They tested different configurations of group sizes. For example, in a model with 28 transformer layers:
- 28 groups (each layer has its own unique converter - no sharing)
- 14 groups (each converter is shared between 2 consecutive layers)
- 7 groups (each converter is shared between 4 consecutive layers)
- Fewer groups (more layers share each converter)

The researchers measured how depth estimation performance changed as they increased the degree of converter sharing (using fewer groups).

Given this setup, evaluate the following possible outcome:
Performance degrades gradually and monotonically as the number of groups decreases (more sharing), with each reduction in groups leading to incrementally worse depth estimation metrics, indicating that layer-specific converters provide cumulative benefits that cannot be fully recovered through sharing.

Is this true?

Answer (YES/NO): NO